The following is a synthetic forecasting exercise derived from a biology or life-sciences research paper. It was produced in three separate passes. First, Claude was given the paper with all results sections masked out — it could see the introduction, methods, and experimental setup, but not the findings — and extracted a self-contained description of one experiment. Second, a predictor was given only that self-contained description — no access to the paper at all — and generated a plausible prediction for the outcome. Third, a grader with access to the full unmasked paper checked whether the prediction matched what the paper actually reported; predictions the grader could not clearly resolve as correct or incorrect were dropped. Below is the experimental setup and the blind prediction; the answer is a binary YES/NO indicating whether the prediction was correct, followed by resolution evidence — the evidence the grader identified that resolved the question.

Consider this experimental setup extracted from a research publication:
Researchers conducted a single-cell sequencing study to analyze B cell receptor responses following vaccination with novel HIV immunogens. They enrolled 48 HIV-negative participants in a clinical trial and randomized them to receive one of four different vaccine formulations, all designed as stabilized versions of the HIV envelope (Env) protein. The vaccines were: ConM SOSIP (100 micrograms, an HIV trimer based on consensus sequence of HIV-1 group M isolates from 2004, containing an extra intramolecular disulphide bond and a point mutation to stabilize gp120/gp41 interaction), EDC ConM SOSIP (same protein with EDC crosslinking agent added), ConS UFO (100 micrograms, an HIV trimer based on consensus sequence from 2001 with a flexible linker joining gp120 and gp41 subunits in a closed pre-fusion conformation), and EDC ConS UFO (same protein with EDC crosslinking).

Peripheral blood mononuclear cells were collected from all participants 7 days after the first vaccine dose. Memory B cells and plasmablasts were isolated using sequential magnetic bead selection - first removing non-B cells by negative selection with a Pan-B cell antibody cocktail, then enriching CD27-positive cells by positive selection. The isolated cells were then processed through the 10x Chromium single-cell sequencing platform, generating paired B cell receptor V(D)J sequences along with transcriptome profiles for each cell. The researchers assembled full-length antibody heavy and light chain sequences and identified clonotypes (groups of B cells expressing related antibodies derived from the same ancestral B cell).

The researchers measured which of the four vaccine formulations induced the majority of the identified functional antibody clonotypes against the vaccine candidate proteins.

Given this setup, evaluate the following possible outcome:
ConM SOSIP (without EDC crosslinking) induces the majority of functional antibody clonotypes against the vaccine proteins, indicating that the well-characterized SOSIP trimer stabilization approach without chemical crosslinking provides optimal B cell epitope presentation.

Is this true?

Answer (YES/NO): NO